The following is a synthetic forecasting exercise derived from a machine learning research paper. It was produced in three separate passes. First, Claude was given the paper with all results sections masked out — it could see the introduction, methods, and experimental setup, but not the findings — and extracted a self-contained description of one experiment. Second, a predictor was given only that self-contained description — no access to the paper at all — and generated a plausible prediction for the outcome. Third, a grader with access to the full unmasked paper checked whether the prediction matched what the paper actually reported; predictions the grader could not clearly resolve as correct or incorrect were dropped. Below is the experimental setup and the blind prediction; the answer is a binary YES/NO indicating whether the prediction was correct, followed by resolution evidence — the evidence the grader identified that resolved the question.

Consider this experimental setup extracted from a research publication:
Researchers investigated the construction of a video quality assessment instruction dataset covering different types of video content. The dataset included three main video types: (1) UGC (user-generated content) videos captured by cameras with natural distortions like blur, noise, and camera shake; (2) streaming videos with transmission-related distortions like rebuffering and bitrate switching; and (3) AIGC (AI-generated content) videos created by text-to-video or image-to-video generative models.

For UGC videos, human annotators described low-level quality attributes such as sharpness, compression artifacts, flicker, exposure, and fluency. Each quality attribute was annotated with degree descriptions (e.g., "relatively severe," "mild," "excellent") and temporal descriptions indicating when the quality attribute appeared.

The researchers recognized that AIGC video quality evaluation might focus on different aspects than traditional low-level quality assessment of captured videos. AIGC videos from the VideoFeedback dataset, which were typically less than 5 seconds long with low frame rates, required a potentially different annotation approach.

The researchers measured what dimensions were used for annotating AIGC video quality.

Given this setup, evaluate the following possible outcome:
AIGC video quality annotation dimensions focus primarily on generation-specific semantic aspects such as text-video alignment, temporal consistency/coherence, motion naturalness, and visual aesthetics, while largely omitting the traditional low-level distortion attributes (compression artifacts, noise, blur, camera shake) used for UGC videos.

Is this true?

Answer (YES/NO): YES